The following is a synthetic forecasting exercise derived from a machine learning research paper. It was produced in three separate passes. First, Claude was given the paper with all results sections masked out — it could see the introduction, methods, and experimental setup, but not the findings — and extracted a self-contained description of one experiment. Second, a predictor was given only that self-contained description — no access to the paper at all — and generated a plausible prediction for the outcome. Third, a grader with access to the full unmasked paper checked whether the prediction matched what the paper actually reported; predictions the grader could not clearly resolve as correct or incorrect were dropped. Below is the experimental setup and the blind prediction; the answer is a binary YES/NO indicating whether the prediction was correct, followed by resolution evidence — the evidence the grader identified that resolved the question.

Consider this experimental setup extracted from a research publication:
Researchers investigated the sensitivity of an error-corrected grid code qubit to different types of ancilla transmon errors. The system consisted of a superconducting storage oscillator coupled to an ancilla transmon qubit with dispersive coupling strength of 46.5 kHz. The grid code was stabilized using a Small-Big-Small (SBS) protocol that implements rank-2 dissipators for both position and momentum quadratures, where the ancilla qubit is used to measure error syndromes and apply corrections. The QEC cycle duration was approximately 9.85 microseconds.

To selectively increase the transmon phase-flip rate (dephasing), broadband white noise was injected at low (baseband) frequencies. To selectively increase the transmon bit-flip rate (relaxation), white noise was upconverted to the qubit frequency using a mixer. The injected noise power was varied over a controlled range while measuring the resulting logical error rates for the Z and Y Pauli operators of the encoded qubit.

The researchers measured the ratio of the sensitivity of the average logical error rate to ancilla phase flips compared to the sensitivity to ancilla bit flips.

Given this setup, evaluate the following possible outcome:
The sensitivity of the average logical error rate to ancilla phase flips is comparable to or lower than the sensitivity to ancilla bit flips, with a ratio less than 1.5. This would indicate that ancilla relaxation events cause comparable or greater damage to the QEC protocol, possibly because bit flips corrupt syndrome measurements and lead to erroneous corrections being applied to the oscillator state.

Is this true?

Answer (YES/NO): YES